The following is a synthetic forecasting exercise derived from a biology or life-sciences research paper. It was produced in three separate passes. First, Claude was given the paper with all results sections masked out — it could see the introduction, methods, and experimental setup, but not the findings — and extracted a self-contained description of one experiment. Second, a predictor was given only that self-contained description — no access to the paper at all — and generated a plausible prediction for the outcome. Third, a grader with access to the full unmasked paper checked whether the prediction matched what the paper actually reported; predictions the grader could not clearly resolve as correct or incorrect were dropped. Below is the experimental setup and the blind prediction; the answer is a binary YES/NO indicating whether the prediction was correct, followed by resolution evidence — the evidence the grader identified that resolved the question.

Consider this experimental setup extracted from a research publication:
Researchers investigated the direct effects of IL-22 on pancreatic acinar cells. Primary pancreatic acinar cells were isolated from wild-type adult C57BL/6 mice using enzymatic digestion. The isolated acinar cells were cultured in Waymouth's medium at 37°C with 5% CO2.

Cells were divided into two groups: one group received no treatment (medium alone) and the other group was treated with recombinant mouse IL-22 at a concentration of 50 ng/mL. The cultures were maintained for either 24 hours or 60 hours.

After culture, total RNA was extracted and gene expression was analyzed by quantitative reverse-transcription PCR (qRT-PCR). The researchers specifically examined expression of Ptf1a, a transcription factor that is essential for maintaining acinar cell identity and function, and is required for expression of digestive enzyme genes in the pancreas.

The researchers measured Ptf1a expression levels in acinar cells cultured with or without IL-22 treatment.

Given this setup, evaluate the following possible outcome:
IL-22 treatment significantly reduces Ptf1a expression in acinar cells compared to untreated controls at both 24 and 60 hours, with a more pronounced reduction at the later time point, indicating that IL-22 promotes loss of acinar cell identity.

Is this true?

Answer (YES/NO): NO